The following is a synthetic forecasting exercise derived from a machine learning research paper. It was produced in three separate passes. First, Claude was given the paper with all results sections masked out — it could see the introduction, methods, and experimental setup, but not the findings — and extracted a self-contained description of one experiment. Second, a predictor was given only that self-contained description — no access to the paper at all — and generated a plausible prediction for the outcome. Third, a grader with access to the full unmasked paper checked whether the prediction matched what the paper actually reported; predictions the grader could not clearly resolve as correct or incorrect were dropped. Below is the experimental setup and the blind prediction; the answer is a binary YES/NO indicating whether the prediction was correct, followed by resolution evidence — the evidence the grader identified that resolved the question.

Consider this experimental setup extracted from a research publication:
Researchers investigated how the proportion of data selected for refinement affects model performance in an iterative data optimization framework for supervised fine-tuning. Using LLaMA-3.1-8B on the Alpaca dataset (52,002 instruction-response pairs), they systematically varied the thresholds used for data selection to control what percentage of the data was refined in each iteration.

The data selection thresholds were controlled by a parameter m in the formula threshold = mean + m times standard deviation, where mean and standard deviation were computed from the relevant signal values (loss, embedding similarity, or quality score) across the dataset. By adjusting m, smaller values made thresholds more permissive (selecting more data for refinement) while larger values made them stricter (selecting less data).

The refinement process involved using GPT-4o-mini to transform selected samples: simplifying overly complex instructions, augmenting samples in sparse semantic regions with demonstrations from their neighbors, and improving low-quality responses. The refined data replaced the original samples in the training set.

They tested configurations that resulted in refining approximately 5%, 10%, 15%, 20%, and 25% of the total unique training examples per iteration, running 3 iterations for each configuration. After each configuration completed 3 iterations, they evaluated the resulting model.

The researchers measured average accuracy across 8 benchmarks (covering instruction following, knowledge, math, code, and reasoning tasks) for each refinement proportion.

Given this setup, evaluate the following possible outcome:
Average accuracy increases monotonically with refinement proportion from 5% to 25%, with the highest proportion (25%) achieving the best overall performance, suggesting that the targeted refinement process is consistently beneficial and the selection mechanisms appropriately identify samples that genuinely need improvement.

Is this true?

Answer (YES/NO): NO